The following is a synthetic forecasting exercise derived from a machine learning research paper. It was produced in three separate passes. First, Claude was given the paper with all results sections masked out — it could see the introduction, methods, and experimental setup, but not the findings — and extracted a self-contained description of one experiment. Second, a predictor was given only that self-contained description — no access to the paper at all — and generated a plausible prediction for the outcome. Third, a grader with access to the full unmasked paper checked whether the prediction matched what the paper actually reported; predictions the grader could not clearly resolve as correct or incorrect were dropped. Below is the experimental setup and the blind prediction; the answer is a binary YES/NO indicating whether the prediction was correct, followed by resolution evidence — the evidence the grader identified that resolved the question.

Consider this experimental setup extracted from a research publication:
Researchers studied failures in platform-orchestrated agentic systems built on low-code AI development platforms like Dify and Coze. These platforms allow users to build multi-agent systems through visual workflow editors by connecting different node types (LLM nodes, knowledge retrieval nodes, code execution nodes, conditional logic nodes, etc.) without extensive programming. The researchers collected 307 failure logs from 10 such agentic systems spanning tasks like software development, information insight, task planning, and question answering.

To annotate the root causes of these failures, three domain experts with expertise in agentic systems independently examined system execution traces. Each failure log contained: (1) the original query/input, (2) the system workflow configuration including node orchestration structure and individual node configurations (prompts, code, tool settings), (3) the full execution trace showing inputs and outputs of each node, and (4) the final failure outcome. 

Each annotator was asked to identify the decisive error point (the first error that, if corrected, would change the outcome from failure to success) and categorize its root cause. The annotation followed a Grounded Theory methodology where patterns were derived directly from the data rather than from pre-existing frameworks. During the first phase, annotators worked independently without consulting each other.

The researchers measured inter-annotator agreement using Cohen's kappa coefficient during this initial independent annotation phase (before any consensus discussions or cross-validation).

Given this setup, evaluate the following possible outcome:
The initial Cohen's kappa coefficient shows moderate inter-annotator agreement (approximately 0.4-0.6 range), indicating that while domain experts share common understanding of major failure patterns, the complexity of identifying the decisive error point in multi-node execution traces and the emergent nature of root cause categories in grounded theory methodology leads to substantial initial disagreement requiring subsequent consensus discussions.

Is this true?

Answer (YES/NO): NO